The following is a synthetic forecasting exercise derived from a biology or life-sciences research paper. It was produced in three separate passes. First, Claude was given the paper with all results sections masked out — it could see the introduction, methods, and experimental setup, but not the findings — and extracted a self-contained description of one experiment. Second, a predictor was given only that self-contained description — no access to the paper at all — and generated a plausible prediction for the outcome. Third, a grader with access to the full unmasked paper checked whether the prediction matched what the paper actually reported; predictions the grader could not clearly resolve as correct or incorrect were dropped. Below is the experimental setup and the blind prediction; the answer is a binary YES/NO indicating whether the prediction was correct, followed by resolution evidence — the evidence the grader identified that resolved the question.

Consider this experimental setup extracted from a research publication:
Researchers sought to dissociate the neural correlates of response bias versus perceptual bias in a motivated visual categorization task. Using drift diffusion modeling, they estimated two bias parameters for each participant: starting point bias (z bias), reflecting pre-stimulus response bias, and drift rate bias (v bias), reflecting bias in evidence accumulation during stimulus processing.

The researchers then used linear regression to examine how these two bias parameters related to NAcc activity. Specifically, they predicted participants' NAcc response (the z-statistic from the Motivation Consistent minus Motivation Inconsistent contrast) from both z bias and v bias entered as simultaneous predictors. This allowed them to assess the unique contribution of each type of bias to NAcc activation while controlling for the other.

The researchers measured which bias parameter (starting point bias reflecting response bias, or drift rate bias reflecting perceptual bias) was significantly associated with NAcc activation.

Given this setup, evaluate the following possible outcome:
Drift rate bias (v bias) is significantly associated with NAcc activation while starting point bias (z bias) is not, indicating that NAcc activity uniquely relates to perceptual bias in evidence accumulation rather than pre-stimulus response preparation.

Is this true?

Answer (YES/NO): NO